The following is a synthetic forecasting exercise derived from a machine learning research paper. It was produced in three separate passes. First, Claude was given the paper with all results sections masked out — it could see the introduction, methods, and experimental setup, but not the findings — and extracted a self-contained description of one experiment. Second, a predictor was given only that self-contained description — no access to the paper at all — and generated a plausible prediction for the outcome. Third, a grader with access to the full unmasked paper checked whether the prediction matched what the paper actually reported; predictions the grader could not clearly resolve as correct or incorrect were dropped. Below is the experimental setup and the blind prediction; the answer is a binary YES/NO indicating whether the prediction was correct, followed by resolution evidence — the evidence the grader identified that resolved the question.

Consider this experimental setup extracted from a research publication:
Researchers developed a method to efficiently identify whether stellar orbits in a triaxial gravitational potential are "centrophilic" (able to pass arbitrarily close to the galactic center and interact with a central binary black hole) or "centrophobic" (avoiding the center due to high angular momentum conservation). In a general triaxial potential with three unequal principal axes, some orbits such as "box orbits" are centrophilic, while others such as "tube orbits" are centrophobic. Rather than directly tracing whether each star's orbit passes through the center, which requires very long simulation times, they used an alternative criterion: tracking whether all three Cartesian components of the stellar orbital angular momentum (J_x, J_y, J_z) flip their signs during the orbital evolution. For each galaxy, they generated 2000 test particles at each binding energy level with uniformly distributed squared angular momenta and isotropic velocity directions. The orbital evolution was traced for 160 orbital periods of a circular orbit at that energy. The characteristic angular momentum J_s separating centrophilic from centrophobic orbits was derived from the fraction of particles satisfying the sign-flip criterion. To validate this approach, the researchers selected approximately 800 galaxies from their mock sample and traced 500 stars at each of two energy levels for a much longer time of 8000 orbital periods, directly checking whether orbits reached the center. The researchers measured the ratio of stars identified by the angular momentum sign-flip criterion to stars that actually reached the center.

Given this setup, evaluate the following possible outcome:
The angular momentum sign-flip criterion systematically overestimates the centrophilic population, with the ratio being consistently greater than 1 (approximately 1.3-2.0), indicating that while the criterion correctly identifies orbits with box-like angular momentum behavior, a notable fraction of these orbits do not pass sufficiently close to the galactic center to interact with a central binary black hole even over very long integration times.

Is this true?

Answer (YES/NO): NO